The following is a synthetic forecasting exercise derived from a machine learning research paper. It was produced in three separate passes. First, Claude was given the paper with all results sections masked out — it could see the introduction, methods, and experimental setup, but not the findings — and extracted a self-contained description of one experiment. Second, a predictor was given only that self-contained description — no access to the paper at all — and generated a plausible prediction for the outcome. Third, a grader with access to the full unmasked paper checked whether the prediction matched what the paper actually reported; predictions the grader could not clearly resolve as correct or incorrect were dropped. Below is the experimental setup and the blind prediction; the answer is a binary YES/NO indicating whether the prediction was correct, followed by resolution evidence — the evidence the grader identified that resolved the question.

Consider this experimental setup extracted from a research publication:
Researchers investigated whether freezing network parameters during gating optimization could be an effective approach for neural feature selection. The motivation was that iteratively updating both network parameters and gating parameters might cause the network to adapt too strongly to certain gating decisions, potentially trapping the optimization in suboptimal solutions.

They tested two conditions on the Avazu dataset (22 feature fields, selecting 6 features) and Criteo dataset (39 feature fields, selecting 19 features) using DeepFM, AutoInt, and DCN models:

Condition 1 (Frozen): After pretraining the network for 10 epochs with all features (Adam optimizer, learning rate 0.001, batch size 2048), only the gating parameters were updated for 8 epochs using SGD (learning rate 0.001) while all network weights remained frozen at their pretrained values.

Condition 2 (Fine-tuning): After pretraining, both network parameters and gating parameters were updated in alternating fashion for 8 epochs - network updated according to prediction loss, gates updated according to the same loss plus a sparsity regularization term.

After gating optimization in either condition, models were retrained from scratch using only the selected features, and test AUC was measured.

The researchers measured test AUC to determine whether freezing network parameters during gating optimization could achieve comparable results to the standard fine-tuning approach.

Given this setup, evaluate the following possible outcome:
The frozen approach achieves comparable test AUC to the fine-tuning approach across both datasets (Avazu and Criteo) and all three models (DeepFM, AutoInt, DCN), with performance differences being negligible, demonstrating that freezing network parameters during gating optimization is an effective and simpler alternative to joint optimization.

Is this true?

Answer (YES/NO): NO